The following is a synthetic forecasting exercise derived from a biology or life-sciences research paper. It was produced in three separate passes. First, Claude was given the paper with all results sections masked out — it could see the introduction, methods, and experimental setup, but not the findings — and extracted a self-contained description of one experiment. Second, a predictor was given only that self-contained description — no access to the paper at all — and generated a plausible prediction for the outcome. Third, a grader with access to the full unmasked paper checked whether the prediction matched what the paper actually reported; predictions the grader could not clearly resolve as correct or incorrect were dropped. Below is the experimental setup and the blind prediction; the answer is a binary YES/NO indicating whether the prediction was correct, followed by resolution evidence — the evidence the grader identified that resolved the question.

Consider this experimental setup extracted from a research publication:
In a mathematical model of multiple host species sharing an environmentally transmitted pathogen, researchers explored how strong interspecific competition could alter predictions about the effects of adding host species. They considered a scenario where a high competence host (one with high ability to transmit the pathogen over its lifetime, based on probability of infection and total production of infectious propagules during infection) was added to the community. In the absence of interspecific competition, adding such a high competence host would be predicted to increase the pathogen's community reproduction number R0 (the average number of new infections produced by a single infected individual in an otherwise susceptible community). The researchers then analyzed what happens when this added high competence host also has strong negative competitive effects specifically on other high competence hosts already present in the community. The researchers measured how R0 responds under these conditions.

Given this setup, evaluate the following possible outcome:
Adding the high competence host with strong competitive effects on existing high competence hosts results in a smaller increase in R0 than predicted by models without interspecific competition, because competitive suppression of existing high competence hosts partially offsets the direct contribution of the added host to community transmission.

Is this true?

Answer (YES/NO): NO